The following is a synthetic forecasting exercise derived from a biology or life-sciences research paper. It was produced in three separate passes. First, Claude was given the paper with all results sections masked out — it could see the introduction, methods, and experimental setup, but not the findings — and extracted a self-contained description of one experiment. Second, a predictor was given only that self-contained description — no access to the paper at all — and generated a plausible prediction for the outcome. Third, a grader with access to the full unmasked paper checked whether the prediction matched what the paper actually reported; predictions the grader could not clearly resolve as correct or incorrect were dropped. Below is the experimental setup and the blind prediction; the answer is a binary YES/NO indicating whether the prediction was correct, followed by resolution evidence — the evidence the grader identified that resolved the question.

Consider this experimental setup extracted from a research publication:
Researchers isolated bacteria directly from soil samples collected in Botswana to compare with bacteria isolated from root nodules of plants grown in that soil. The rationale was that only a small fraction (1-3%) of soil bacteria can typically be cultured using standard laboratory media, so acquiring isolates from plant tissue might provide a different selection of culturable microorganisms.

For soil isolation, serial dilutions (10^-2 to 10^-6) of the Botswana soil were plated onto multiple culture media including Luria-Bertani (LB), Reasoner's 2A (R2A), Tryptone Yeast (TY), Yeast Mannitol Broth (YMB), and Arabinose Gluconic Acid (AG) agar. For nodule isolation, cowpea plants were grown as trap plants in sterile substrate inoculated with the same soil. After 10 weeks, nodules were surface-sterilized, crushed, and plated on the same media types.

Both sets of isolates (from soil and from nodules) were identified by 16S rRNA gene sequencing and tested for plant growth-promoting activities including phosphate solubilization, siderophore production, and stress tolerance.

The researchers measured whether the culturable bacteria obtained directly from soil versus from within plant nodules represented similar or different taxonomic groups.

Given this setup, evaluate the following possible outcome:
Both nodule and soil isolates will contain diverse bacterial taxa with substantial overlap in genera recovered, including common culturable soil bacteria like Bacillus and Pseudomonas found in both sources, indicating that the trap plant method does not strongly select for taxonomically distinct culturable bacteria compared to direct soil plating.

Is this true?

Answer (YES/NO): NO